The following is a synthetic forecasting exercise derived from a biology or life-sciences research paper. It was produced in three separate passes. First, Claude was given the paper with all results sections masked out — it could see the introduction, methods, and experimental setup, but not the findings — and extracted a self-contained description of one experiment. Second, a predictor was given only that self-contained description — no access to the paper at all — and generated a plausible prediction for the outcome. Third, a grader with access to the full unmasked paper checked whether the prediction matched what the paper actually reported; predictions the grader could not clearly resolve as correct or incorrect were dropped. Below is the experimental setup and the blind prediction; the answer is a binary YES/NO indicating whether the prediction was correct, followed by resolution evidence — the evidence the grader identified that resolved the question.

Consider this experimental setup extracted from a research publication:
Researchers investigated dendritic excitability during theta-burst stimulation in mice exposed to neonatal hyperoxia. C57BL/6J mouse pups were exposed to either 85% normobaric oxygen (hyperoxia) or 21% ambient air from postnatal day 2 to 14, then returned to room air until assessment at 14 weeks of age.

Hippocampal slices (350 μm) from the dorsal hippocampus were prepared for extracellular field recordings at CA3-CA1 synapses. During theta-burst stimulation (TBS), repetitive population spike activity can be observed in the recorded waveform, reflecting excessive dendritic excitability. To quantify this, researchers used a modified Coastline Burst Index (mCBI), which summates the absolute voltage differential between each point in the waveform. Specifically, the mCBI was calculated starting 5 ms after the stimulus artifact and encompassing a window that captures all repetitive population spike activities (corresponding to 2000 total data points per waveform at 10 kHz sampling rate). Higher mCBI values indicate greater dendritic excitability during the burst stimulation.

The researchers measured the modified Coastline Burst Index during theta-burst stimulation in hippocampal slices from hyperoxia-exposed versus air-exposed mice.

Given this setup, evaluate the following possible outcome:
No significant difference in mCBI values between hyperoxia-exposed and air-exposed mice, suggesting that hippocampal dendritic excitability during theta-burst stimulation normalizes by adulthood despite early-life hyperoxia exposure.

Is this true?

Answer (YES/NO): NO